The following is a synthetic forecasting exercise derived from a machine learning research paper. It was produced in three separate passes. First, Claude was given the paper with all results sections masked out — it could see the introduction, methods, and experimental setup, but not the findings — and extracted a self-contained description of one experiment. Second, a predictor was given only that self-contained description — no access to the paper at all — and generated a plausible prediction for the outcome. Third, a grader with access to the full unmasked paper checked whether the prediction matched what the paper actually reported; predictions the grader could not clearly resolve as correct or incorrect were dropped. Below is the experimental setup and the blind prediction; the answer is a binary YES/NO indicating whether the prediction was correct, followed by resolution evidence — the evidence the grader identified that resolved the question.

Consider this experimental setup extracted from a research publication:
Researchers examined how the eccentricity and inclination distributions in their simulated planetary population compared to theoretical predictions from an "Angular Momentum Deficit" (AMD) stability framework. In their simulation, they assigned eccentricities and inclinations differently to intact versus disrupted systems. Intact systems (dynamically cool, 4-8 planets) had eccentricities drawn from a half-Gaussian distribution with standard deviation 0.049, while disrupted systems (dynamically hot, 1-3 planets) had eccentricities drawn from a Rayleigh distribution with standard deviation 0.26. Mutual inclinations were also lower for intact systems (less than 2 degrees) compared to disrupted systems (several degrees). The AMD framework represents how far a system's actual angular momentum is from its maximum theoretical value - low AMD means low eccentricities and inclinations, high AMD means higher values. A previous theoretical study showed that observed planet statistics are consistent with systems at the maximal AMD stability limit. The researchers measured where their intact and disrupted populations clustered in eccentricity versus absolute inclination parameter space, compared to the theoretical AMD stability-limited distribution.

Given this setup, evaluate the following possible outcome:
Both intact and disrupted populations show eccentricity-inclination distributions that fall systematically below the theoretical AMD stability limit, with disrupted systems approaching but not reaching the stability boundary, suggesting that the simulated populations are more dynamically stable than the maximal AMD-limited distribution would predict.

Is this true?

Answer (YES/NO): NO